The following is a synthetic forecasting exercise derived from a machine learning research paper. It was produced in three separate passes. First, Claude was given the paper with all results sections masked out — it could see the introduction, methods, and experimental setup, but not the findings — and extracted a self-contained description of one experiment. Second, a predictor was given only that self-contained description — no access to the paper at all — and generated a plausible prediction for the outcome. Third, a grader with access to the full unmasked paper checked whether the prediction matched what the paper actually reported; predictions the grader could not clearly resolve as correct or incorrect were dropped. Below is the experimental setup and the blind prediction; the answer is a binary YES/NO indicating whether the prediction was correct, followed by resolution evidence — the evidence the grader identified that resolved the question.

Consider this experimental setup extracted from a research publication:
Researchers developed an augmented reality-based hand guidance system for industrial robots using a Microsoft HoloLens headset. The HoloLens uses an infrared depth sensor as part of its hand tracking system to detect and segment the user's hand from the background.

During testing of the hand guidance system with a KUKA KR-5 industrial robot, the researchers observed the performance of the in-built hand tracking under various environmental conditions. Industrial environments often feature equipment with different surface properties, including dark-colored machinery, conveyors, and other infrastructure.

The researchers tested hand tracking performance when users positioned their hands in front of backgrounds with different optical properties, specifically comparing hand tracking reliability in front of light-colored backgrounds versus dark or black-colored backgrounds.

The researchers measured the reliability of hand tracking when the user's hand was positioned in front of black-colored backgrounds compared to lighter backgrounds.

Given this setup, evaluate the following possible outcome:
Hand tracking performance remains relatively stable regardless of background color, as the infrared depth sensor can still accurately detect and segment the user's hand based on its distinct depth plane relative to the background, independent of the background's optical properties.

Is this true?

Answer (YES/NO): NO